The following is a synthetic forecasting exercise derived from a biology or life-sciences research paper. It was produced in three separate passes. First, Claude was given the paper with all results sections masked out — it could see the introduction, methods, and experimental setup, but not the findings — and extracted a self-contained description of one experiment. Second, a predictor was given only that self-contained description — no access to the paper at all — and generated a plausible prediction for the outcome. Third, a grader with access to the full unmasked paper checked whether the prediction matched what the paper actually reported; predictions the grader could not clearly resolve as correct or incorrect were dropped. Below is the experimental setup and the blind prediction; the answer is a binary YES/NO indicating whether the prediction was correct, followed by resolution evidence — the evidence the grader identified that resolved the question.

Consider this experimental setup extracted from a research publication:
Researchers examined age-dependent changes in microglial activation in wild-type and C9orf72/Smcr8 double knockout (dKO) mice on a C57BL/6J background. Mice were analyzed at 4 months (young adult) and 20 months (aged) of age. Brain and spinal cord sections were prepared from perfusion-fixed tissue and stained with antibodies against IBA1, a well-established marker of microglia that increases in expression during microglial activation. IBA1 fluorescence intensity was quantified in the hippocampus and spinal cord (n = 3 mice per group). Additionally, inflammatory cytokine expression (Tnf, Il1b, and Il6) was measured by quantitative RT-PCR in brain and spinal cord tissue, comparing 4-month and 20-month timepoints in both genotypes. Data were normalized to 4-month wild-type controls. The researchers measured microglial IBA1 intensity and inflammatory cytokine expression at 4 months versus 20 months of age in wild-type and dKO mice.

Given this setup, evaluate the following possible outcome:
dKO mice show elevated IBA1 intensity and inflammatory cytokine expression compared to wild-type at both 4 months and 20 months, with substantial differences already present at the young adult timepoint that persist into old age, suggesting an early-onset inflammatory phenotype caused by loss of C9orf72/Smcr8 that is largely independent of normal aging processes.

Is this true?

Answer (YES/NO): NO